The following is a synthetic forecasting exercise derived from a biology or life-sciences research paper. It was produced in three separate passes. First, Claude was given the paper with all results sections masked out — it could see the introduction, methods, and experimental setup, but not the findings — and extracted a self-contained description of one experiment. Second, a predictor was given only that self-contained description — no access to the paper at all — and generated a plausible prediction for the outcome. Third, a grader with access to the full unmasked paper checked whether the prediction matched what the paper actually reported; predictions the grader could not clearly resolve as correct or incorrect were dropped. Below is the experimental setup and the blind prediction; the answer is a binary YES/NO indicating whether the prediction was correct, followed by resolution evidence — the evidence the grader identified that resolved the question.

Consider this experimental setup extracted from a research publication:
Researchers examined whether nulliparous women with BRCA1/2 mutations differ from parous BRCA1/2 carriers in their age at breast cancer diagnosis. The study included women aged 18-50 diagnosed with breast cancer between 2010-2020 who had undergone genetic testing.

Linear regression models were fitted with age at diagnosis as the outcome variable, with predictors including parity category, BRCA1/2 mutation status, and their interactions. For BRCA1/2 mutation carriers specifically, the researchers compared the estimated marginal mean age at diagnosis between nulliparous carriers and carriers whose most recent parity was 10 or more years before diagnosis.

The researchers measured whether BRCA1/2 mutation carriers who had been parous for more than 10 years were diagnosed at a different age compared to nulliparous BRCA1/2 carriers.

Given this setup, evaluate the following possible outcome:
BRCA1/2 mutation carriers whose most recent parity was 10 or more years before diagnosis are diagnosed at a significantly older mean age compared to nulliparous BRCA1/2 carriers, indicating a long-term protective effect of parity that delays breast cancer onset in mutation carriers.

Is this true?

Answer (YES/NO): NO